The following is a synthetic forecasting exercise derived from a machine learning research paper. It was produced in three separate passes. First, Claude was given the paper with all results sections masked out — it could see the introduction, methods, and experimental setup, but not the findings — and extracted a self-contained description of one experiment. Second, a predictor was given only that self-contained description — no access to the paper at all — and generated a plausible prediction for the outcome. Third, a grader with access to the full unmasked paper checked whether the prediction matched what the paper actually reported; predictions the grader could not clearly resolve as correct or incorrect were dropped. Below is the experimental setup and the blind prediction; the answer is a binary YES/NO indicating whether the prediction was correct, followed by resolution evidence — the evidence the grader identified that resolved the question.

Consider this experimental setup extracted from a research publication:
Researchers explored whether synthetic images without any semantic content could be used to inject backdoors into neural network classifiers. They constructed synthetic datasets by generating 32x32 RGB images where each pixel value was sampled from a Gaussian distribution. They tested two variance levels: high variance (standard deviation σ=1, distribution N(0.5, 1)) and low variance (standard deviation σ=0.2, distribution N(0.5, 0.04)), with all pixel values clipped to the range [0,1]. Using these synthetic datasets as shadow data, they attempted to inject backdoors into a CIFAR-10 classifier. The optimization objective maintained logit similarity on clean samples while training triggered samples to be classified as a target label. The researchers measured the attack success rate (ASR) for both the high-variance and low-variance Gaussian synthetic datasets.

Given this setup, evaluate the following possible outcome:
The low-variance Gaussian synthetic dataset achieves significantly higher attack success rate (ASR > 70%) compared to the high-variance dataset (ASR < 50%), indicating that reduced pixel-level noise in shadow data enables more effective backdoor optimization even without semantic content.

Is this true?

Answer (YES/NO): NO